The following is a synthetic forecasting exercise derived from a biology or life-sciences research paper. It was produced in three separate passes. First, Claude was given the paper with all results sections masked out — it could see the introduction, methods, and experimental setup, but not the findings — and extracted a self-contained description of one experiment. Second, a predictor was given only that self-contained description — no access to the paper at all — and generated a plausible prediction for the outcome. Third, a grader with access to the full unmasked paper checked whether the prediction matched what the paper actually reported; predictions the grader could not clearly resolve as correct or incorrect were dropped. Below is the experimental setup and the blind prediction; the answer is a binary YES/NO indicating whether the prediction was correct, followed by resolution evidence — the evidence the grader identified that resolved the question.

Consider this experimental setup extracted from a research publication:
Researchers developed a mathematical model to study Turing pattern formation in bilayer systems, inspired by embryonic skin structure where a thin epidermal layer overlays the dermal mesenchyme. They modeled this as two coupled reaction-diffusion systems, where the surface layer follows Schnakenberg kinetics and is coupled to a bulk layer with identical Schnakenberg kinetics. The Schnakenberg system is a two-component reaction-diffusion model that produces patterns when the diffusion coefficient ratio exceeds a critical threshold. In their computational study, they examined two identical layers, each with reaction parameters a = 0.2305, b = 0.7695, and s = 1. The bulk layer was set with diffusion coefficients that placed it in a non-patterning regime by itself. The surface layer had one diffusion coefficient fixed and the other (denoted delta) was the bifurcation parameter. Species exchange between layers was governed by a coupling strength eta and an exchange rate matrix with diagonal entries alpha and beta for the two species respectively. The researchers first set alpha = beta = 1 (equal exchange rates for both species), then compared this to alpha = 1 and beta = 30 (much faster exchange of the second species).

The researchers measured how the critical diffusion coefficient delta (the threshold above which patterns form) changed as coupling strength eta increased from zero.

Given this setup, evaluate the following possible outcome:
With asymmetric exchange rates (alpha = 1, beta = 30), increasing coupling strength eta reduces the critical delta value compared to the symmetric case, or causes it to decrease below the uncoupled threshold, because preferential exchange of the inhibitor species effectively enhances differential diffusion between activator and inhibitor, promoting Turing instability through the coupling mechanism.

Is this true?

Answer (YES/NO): YES